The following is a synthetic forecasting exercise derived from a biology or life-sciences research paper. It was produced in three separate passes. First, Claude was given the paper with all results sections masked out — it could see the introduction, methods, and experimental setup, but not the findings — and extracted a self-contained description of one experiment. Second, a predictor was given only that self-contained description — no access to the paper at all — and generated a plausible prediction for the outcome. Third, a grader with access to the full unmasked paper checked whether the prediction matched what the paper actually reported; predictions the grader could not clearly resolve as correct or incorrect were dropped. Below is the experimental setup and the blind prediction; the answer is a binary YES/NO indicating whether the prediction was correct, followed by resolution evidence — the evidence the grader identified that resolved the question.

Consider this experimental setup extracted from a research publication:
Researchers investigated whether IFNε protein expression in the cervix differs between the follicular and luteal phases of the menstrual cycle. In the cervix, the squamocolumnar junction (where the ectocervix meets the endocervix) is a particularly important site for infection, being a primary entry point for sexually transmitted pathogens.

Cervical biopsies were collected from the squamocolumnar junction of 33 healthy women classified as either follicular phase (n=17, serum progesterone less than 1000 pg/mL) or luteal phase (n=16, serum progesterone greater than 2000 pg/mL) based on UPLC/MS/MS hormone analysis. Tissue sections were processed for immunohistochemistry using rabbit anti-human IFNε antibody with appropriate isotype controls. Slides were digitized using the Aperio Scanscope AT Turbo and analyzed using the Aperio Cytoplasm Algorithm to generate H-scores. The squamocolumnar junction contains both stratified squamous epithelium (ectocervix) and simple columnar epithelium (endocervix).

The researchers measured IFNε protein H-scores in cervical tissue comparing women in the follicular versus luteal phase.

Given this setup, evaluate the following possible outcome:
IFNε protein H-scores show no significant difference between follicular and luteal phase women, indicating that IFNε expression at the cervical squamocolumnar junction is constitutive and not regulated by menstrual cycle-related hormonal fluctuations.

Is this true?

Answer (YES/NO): YES